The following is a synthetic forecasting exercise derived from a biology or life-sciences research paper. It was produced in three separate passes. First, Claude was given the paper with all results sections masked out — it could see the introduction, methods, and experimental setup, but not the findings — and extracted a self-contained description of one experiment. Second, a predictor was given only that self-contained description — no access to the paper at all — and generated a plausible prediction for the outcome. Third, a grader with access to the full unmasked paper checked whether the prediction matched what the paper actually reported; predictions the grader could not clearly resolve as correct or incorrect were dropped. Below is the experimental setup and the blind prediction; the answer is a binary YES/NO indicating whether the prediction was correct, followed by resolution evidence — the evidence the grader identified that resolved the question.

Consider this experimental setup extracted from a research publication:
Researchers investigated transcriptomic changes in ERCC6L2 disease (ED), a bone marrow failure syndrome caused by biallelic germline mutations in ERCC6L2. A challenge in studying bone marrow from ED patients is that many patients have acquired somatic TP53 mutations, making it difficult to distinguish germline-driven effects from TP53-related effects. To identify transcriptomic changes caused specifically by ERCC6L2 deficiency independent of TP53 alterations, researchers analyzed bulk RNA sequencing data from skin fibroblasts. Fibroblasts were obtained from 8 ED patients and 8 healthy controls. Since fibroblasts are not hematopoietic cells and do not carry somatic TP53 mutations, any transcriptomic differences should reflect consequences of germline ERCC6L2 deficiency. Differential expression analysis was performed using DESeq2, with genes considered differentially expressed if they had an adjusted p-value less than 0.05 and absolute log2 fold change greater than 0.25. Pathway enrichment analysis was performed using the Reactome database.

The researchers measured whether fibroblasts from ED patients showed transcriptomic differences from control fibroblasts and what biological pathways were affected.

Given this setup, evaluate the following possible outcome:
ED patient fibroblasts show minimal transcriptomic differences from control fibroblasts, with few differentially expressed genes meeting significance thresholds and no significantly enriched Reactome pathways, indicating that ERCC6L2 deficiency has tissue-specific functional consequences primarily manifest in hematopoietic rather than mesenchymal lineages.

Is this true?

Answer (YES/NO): NO